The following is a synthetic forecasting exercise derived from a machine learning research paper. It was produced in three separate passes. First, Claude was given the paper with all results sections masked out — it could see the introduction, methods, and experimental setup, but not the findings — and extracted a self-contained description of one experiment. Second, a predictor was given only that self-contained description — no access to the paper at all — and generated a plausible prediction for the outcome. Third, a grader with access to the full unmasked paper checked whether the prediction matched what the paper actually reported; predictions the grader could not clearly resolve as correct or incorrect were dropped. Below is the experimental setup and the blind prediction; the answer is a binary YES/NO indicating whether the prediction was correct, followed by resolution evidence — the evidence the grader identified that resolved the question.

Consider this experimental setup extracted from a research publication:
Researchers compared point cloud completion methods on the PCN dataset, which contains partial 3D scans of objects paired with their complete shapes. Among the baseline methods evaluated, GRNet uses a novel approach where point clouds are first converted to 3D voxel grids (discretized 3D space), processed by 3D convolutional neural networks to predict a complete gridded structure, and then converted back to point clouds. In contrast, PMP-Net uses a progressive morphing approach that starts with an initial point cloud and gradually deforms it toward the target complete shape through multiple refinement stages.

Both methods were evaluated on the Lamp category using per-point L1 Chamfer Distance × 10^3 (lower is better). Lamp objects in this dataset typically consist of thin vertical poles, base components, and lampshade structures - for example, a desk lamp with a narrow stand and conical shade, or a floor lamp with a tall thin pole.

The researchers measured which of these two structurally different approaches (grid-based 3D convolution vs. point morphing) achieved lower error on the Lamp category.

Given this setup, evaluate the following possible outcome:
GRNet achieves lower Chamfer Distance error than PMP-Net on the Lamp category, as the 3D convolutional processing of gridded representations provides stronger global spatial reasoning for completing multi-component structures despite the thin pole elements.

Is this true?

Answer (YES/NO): NO